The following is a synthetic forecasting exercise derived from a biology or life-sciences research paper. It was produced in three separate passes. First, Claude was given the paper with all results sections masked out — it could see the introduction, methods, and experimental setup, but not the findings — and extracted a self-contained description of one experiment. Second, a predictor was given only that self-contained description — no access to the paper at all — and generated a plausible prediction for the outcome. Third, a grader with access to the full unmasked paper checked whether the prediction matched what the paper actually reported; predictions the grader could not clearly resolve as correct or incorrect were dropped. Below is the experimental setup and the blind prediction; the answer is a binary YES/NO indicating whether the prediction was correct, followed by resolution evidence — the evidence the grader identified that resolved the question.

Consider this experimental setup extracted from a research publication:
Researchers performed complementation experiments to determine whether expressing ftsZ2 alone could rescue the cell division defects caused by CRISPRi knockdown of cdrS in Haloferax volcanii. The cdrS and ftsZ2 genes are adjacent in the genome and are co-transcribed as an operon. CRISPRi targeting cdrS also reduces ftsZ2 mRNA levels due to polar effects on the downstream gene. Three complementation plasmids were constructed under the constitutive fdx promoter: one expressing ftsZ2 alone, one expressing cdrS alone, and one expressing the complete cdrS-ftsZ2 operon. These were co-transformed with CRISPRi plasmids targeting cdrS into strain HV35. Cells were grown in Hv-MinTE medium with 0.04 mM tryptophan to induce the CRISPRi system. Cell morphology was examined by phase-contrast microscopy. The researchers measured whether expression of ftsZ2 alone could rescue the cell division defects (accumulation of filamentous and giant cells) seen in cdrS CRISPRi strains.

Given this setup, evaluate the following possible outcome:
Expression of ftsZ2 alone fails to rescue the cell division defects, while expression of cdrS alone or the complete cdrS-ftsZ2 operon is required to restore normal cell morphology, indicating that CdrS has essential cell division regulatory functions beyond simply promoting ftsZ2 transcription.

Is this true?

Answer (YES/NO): NO